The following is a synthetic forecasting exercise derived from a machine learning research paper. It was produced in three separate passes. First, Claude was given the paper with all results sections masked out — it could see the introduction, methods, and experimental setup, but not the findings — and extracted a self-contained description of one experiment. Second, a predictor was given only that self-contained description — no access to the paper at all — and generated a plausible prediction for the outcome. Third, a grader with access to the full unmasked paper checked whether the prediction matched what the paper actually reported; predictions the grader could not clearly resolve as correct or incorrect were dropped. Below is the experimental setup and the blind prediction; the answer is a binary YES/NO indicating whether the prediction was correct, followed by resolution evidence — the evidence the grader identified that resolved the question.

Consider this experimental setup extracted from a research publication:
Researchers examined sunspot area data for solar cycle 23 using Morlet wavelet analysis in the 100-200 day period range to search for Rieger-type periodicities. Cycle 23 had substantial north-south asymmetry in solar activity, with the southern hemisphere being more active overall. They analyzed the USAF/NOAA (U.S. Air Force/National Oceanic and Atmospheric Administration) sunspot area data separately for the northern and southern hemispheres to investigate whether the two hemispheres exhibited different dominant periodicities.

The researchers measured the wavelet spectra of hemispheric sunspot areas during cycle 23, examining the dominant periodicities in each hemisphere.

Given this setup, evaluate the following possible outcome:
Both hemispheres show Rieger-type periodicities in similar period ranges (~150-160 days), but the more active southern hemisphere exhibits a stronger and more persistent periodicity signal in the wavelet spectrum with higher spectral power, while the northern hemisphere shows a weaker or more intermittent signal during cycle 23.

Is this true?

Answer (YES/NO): NO